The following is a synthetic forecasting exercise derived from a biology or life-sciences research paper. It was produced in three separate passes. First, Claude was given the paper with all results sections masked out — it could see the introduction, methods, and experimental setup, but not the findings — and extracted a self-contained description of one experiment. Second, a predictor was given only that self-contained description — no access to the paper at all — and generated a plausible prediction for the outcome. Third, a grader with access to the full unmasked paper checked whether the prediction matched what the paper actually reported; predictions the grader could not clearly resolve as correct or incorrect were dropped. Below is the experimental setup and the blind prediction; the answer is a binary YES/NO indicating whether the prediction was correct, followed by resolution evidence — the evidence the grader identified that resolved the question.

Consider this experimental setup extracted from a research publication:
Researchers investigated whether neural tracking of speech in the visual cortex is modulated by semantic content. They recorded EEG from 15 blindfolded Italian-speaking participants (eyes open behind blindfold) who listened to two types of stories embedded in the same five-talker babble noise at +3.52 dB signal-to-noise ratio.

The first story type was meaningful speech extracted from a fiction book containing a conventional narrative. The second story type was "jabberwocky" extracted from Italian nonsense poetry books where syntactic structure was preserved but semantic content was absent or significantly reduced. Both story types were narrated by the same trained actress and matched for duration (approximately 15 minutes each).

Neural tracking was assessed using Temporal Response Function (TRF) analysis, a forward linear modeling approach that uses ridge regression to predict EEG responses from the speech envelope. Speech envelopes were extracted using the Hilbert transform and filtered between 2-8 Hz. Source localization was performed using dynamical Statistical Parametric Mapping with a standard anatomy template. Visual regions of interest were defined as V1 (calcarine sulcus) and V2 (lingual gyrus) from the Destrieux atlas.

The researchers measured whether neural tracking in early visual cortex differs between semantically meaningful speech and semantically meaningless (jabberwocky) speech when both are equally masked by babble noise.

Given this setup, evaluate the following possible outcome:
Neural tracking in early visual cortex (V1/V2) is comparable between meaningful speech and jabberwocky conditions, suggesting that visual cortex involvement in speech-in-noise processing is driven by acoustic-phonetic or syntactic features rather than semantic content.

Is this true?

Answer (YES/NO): YES